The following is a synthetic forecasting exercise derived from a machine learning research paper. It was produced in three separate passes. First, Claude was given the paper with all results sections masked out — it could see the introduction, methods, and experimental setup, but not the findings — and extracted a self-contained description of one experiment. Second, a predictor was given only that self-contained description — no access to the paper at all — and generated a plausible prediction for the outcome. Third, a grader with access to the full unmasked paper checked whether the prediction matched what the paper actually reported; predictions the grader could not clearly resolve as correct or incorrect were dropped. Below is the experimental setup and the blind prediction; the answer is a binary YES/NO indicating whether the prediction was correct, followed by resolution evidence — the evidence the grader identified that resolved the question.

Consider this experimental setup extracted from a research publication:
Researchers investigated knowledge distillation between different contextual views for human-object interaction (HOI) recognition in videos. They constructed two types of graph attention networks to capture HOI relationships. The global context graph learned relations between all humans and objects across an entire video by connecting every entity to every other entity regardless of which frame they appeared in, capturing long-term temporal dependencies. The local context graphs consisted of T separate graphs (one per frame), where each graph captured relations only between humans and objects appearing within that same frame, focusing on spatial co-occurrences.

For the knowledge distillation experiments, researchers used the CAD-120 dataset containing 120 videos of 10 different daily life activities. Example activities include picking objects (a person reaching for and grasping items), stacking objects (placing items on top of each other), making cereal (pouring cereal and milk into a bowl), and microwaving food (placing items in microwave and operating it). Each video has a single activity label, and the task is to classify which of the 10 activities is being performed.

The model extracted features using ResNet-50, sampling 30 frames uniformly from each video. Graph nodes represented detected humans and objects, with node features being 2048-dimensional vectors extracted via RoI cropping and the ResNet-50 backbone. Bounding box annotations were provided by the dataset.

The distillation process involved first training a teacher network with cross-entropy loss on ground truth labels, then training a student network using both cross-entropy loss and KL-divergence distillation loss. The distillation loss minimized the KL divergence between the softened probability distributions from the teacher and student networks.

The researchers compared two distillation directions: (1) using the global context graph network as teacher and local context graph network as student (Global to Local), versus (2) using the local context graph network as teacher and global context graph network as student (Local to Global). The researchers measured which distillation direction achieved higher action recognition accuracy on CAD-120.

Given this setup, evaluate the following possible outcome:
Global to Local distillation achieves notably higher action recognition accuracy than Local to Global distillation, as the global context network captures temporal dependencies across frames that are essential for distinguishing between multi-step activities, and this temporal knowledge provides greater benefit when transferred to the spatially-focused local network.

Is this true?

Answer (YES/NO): NO